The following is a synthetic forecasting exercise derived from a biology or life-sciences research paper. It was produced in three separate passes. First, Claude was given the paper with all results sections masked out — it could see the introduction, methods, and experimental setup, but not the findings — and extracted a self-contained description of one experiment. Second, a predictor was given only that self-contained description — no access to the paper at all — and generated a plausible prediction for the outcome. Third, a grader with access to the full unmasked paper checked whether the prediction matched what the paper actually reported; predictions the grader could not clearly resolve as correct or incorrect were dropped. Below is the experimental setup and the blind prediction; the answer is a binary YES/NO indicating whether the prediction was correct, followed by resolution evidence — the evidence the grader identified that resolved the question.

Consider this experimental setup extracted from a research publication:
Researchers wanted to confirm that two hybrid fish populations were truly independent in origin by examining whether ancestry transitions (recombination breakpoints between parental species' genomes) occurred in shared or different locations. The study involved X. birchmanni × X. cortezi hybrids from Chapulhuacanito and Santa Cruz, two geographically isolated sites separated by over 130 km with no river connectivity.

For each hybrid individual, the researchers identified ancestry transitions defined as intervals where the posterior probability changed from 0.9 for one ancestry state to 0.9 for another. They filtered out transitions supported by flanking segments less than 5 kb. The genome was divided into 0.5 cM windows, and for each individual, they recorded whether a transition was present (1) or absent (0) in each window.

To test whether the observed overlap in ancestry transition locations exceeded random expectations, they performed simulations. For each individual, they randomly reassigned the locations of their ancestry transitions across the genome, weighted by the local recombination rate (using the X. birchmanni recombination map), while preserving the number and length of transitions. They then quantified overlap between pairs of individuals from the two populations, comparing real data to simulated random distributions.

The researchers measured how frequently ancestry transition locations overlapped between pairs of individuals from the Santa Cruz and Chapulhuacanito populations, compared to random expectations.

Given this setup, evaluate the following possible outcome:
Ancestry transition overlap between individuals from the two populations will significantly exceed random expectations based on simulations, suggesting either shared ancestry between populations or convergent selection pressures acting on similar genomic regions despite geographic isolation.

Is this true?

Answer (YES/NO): NO